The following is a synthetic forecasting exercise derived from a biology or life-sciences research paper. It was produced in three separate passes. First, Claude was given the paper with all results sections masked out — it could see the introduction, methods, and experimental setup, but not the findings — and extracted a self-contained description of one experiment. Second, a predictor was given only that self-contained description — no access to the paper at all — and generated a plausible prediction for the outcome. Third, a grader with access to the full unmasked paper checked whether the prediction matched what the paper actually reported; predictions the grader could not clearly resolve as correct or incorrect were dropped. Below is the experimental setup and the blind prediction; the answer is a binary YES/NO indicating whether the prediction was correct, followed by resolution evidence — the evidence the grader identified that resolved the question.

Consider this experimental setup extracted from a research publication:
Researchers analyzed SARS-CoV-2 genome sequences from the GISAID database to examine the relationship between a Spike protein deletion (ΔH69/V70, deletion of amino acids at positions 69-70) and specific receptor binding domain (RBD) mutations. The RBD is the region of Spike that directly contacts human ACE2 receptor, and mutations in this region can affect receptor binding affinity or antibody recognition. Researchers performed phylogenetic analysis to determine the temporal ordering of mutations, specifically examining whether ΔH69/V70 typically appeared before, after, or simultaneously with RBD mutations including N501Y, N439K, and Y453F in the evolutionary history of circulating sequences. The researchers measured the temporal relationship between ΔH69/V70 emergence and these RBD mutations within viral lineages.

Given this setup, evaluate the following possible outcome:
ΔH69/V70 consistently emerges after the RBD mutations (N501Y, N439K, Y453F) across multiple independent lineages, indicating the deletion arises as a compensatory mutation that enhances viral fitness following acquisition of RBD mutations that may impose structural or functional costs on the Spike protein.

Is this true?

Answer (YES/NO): YES